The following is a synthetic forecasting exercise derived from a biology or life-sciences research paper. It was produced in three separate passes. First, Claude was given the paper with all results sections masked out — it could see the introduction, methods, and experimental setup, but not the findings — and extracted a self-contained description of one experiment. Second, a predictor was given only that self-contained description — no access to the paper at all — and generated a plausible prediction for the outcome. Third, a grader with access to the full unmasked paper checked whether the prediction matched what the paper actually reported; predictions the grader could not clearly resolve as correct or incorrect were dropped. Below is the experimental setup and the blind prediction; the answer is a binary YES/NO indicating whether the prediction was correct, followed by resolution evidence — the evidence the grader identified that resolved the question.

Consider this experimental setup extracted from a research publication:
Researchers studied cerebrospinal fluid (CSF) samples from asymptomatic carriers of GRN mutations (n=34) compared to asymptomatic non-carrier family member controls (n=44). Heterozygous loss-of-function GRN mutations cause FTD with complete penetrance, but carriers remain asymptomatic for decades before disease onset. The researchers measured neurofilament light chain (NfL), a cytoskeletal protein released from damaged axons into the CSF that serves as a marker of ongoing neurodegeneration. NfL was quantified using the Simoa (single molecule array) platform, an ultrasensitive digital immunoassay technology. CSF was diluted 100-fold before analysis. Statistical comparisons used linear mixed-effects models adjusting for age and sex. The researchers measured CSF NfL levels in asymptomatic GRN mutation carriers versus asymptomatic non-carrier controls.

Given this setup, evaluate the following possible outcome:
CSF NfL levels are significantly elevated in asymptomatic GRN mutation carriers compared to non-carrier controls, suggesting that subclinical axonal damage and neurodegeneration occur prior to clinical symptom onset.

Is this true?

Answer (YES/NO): YES